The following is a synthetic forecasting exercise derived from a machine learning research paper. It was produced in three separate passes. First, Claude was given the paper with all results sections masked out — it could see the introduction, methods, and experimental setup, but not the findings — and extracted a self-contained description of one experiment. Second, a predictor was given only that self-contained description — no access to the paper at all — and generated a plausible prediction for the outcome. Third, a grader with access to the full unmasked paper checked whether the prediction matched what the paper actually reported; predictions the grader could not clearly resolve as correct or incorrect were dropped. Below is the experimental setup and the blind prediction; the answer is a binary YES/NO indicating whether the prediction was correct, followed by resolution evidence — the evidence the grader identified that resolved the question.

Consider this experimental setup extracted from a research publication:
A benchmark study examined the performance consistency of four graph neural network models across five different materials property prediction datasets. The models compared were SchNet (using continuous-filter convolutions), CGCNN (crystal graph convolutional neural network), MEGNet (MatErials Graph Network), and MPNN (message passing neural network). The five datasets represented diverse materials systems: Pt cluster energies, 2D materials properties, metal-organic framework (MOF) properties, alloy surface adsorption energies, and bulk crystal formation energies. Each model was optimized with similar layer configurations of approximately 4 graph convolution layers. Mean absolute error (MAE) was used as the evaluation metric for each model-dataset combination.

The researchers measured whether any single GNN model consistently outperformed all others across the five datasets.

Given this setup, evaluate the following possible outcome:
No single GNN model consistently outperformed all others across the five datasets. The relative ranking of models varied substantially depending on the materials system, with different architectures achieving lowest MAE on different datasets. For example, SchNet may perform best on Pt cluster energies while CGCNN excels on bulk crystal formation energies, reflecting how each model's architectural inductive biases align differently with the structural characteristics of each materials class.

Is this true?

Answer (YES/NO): NO